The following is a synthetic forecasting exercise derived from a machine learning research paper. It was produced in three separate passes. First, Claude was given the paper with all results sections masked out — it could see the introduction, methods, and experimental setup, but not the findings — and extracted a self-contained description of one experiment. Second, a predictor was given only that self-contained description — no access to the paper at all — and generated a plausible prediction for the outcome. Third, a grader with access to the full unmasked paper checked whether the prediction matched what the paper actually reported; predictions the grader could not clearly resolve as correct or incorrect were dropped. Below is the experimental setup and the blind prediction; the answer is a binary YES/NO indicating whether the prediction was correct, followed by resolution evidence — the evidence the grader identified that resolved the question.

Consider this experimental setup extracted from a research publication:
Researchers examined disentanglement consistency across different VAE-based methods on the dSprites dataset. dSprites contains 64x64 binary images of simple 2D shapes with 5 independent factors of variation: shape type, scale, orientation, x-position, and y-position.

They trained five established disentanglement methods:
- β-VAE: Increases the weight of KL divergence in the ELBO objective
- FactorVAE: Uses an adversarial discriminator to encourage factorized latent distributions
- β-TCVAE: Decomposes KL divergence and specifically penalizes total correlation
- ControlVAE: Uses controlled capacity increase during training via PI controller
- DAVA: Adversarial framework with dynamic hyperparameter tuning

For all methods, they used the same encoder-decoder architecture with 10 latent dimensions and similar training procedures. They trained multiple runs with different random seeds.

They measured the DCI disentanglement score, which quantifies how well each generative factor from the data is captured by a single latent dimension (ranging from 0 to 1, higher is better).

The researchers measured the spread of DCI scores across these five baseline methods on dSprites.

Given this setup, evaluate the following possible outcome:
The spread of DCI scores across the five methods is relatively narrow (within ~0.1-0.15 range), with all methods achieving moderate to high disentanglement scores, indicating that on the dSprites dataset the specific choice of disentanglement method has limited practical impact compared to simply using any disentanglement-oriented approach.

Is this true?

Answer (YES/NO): NO